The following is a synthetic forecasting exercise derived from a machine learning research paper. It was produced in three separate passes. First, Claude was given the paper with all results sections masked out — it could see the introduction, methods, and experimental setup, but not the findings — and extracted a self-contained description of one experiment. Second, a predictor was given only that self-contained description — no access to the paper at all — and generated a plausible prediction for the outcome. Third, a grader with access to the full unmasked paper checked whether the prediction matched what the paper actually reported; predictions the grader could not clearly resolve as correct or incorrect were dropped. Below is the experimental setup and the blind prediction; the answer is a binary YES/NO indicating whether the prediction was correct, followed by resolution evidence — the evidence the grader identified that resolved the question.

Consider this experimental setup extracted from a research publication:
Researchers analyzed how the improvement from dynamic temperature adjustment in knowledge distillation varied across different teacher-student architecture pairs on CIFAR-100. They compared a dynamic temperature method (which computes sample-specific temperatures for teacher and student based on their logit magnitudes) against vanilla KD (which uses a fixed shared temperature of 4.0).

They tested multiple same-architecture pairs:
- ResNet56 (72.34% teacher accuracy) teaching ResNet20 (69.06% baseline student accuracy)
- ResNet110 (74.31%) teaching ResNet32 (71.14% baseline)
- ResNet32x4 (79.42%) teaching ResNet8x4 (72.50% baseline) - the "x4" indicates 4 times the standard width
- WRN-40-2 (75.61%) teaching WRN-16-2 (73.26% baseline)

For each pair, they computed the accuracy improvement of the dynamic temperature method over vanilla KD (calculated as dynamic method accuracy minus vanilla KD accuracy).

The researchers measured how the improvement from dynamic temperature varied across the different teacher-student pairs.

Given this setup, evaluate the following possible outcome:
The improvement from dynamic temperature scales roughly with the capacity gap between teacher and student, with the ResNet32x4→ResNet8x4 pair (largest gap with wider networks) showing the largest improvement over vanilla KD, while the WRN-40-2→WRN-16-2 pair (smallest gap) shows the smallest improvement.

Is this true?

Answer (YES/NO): YES